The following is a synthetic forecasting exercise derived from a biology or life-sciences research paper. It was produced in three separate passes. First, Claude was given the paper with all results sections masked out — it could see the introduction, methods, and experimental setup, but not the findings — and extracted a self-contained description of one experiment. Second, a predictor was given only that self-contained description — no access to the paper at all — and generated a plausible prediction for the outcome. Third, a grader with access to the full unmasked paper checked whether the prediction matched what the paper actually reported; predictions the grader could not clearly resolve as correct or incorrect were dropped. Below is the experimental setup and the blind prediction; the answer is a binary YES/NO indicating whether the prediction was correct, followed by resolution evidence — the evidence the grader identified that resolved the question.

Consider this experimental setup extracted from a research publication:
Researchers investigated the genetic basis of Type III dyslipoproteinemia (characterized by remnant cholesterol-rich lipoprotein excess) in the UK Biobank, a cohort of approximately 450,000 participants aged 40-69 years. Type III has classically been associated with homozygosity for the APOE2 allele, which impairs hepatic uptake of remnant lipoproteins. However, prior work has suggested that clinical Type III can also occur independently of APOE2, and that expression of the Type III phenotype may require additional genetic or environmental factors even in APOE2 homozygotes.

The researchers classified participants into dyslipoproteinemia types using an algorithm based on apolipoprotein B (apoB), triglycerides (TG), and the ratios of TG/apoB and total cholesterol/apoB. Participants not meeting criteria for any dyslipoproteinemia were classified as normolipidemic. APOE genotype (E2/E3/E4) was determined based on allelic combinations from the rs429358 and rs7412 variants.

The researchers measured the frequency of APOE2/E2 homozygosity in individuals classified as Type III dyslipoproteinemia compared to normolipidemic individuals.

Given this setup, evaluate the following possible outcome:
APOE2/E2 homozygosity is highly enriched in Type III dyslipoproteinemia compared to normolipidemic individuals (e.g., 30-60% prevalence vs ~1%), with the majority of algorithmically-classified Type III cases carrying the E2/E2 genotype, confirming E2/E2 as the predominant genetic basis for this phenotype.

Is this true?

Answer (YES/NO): NO